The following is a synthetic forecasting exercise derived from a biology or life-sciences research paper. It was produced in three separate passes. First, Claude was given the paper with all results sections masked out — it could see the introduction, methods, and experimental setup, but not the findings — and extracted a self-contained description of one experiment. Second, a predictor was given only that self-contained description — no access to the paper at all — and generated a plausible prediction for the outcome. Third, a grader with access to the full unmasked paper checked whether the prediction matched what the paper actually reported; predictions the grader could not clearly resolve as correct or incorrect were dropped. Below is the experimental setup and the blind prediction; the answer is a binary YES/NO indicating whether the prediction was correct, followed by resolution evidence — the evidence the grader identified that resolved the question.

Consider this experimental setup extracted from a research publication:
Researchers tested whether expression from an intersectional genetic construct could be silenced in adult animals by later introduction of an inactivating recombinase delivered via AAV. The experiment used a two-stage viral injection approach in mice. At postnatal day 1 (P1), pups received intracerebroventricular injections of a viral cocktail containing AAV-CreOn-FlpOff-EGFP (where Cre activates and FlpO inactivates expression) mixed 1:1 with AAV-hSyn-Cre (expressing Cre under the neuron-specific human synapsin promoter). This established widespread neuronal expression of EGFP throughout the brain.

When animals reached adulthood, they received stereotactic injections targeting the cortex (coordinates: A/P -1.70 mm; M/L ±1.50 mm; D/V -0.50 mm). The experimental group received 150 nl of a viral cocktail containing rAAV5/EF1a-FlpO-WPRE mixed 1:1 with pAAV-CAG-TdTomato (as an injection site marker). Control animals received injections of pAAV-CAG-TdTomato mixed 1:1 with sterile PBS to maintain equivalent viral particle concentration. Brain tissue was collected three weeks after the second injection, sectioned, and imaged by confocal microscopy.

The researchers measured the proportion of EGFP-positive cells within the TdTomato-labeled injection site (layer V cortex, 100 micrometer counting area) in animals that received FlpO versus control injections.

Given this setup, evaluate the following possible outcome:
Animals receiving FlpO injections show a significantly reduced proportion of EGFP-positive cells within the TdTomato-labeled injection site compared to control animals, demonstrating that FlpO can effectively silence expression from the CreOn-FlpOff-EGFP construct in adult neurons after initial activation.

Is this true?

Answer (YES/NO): YES